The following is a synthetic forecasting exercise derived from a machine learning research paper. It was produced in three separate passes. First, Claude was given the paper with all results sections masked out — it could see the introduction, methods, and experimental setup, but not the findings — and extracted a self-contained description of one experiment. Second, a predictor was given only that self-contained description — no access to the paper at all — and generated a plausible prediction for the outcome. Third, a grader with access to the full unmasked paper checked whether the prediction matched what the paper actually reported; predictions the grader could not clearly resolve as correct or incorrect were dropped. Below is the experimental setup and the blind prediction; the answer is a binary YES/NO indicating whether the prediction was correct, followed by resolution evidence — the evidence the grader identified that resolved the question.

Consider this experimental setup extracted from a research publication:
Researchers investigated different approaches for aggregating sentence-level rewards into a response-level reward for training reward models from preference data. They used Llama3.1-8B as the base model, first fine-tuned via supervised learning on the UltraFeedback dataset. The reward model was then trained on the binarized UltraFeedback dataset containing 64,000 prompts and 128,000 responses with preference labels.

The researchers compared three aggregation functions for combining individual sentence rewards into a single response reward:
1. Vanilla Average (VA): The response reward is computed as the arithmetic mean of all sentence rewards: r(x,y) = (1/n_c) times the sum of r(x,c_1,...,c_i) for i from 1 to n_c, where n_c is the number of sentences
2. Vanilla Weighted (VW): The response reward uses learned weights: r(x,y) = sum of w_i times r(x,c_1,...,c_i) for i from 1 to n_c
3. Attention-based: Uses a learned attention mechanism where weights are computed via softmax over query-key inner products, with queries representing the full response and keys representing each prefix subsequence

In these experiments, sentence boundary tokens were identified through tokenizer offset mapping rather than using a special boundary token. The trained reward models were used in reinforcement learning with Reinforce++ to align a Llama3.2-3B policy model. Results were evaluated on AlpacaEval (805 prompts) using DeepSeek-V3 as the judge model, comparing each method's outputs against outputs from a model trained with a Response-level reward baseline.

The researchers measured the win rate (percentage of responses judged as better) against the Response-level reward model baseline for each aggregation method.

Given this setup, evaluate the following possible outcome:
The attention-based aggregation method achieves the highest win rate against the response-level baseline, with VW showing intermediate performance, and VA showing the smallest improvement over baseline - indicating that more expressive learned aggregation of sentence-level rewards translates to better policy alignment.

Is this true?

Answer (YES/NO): NO